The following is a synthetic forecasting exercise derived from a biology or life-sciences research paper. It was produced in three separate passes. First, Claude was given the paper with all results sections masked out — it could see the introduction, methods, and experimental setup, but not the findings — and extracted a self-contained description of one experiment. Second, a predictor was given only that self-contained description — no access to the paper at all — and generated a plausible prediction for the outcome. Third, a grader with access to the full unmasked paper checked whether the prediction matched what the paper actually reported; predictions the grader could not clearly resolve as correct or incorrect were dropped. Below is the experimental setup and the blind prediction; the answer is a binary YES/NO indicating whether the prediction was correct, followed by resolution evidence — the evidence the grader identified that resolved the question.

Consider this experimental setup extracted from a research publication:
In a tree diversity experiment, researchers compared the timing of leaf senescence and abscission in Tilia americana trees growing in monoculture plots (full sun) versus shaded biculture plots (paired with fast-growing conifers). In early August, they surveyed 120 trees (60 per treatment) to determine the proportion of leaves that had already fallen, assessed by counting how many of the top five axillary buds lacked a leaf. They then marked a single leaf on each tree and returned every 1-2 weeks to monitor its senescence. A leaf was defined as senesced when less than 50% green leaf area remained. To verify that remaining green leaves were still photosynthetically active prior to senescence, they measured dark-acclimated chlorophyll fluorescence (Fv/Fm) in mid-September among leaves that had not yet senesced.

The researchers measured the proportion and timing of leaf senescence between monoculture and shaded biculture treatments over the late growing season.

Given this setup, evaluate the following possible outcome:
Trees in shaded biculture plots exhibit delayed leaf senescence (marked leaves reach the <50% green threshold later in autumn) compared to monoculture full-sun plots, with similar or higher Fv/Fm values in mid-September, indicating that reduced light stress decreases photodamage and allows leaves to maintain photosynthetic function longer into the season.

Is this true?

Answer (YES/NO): YES